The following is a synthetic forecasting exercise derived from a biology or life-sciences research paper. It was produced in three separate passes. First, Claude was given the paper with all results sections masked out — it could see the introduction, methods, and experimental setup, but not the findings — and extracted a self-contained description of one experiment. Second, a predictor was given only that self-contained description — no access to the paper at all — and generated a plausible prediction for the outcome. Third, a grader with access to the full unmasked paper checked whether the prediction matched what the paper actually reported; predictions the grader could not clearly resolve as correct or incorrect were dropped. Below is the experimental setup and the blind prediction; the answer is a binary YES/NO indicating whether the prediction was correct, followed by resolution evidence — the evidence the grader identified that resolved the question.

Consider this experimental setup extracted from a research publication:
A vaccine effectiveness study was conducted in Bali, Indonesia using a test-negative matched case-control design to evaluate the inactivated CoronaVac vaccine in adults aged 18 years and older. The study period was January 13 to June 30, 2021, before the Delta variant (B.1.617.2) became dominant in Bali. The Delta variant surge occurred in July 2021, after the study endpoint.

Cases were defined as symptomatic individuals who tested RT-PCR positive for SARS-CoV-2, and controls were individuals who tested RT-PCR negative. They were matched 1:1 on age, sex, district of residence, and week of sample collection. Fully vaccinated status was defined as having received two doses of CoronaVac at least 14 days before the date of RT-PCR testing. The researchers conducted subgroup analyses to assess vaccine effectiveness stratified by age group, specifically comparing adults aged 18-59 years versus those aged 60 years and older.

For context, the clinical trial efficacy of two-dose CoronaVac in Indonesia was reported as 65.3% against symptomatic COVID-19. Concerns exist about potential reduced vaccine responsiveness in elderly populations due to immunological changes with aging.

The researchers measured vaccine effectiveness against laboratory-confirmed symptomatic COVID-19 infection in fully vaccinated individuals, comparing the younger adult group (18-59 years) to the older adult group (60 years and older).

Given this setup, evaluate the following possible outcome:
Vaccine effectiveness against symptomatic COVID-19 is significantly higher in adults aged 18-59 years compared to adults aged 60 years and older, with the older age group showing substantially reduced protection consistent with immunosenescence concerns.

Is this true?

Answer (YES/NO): NO